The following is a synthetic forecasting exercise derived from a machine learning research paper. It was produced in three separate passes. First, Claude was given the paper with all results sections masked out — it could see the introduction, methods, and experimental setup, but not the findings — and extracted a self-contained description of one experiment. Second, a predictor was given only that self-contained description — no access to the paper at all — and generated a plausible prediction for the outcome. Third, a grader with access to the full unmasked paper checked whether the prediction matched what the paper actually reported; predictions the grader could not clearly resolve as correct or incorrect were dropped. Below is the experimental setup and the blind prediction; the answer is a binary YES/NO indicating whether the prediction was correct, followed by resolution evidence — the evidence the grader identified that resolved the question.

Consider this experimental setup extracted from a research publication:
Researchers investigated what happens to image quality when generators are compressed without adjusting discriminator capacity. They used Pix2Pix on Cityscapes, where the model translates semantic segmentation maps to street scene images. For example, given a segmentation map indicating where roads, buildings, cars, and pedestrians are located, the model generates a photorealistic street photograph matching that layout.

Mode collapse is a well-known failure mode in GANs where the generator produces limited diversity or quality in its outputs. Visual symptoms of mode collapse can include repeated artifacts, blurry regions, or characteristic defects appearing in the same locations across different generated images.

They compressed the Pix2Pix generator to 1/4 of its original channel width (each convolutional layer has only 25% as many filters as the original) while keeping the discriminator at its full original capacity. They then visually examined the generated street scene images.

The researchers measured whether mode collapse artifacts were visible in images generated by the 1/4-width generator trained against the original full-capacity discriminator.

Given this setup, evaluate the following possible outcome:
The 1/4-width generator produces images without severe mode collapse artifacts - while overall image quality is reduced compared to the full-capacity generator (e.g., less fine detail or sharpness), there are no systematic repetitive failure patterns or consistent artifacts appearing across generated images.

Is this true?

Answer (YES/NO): NO